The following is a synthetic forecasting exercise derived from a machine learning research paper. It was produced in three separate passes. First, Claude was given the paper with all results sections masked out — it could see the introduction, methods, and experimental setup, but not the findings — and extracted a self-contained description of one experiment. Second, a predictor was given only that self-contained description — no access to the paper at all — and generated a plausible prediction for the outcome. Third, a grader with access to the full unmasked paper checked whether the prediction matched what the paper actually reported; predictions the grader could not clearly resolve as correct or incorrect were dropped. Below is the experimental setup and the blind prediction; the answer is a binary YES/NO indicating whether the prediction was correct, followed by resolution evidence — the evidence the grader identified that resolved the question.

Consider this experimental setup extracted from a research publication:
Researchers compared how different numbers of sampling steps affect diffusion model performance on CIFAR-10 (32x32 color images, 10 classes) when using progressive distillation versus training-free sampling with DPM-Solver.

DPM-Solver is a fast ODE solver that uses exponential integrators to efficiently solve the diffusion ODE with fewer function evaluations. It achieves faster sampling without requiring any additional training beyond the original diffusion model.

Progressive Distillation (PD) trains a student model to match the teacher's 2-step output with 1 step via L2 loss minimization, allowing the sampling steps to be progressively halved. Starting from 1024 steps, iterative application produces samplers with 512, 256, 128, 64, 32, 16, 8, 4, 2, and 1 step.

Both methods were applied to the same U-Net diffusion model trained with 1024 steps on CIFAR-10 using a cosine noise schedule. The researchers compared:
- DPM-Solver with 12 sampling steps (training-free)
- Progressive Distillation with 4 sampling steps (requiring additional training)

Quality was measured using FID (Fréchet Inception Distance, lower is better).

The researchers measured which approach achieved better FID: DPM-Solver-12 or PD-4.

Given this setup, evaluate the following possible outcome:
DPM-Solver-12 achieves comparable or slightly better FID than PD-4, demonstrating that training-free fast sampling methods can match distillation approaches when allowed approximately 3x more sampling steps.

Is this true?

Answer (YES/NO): YES